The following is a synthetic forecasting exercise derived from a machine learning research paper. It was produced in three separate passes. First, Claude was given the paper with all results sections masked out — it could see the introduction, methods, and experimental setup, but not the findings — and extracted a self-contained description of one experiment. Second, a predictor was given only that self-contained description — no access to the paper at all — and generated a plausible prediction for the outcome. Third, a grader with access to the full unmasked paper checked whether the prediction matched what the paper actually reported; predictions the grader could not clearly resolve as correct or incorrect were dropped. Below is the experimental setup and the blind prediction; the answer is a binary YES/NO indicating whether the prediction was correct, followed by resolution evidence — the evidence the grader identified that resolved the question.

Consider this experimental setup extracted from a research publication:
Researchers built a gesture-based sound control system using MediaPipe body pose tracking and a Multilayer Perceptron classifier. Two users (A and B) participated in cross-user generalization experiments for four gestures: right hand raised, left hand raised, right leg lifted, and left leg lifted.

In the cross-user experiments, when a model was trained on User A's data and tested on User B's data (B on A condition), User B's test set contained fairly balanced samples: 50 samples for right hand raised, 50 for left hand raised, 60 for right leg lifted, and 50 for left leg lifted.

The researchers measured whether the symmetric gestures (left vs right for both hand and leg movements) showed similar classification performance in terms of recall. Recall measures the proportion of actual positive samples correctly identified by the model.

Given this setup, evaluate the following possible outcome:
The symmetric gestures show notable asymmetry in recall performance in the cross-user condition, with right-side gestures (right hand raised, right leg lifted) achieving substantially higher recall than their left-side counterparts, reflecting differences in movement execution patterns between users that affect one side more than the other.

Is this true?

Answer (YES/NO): NO